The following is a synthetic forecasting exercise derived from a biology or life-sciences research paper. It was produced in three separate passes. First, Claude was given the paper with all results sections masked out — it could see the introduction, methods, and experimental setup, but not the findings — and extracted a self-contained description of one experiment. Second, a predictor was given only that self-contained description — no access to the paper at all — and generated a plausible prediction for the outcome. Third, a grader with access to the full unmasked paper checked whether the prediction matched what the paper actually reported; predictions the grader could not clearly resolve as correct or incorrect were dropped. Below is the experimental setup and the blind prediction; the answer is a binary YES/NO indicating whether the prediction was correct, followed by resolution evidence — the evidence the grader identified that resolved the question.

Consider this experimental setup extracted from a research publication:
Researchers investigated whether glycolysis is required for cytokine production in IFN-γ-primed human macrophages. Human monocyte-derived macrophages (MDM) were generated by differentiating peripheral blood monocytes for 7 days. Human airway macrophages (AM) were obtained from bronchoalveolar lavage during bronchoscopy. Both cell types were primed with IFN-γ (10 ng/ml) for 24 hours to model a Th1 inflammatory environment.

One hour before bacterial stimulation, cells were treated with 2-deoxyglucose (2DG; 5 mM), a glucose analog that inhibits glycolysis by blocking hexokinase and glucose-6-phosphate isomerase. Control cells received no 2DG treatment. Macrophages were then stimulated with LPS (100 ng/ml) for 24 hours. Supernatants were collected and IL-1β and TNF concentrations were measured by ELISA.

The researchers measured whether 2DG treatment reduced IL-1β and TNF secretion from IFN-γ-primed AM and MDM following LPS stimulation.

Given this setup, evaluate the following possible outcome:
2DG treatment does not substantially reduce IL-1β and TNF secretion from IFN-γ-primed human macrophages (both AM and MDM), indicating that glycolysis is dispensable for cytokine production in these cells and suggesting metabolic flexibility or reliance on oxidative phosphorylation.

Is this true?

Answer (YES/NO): NO